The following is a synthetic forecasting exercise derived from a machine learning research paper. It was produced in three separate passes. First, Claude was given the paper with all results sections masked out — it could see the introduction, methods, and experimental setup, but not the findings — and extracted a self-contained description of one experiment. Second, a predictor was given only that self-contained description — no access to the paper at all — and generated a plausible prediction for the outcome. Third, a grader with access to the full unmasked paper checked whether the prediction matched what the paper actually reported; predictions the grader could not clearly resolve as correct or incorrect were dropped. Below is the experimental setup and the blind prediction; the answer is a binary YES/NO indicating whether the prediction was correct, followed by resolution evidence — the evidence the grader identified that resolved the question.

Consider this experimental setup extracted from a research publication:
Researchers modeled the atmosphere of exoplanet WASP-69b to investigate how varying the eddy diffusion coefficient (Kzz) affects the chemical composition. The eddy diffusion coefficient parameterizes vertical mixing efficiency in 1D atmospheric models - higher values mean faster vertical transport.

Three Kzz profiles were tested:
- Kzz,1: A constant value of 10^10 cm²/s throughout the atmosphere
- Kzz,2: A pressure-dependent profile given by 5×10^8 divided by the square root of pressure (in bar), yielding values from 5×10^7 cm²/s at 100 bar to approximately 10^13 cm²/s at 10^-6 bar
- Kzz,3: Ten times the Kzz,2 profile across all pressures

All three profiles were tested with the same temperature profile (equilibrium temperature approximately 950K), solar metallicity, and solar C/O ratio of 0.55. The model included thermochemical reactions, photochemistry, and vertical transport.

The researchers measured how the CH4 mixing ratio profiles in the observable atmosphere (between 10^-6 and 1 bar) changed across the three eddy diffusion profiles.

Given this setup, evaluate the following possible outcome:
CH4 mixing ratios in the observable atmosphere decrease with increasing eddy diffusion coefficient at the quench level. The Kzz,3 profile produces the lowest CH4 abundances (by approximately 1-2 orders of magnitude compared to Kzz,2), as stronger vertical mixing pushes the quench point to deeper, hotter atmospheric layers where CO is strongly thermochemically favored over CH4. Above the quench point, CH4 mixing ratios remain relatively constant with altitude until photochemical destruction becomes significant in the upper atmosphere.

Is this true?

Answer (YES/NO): NO